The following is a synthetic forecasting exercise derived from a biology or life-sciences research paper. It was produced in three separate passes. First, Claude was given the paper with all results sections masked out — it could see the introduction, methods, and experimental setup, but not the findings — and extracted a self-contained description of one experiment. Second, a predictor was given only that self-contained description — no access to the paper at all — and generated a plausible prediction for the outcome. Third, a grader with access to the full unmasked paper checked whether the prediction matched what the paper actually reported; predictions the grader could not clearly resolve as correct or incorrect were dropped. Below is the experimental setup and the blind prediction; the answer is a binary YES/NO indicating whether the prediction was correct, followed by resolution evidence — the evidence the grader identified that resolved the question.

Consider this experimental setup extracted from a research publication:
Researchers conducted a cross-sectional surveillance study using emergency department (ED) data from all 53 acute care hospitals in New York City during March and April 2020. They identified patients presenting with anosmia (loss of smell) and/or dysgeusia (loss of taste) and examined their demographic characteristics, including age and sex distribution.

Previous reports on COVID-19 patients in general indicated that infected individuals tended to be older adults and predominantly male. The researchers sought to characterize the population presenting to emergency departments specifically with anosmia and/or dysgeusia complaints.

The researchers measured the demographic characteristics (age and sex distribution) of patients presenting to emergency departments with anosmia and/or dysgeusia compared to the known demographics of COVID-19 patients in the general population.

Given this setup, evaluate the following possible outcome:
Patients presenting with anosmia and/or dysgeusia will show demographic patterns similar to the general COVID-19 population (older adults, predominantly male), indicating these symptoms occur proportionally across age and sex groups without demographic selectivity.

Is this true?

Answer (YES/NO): NO